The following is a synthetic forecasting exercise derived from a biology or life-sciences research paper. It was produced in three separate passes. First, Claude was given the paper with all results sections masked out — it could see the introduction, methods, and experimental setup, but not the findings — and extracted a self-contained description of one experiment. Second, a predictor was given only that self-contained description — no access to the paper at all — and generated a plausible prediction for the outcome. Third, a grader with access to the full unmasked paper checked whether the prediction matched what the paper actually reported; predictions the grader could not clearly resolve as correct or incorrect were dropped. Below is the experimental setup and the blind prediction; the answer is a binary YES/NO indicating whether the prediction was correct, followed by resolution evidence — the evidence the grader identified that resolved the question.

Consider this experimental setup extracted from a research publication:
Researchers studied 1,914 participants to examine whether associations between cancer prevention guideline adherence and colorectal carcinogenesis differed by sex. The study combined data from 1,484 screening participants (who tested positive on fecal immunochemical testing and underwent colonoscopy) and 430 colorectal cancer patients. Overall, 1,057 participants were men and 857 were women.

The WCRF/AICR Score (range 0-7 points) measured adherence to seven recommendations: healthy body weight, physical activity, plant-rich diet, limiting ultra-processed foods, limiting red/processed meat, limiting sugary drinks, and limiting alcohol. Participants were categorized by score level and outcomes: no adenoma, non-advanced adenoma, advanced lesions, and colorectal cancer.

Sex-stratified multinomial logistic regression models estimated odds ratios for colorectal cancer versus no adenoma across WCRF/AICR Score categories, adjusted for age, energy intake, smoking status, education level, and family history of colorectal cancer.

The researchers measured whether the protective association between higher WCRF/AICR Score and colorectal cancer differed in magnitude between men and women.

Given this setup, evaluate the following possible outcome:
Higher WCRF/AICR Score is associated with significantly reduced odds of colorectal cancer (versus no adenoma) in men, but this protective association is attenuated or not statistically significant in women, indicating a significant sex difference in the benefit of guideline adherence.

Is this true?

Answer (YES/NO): NO